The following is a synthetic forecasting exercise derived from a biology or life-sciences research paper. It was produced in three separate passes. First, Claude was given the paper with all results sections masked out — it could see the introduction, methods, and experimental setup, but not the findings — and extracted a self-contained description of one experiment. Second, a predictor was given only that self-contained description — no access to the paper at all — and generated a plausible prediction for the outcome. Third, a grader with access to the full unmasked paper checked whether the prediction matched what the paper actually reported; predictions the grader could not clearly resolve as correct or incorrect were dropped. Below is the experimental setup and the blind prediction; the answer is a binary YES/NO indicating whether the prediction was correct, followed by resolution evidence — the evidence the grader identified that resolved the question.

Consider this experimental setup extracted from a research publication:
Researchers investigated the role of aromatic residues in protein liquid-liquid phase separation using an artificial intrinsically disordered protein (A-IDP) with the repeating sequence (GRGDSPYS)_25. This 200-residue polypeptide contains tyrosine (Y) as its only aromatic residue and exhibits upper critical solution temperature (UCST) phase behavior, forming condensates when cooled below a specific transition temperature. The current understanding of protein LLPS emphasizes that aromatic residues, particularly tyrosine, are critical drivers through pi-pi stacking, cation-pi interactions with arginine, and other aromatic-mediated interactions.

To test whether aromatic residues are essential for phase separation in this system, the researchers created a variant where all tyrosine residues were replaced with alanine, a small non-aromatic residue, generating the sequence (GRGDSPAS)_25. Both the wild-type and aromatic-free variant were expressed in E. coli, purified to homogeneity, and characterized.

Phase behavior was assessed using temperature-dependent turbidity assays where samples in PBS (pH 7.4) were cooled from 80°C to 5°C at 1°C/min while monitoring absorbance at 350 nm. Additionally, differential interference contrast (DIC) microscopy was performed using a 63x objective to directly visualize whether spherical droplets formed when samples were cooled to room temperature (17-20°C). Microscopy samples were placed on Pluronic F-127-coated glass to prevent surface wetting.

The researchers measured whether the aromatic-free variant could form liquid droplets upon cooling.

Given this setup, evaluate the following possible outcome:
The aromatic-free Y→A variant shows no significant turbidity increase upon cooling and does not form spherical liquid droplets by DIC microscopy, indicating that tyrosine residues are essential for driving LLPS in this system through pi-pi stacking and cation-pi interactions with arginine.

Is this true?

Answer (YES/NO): NO